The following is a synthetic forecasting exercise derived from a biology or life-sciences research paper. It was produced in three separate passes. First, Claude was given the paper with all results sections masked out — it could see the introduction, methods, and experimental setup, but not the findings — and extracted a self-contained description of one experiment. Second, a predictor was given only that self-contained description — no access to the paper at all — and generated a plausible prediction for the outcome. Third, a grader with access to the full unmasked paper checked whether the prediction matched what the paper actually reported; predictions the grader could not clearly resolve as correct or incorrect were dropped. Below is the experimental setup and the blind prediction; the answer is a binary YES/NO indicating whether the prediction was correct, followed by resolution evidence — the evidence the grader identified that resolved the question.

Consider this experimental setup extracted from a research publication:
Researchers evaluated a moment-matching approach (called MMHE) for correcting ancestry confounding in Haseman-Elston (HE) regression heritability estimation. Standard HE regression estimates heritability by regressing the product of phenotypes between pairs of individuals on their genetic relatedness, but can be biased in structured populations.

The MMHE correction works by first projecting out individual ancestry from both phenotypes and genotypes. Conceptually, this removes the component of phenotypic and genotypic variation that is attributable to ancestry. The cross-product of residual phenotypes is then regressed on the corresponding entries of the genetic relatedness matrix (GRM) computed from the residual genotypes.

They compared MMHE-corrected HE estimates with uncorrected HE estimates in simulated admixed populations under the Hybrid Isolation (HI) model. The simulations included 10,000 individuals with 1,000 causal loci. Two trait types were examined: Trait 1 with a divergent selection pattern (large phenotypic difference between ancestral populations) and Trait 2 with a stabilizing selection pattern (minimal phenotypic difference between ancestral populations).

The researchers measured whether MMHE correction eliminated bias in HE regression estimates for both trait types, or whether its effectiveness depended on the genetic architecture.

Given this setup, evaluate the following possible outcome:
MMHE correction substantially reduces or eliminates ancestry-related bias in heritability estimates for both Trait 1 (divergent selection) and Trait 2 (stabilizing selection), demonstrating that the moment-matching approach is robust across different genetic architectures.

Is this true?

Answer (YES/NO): NO